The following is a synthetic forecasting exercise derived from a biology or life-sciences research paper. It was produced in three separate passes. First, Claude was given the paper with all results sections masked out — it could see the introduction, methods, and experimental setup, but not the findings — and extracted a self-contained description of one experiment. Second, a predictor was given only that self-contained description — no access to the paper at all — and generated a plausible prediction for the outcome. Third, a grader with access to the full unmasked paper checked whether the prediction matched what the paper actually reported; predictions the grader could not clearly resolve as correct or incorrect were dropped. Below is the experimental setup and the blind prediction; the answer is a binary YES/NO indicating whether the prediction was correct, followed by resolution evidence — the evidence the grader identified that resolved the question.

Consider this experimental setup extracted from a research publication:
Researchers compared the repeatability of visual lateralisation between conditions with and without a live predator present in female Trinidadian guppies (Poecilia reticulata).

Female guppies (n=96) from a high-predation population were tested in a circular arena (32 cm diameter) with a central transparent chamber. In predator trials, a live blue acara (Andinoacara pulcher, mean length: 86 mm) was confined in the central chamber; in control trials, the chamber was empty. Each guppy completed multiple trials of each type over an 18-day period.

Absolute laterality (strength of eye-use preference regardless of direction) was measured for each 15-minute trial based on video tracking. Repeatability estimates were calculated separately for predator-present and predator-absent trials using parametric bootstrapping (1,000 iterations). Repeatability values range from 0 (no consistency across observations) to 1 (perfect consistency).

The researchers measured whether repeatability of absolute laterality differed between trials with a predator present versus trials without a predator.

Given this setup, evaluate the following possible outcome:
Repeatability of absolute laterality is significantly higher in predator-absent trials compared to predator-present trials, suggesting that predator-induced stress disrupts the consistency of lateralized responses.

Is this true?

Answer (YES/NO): NO